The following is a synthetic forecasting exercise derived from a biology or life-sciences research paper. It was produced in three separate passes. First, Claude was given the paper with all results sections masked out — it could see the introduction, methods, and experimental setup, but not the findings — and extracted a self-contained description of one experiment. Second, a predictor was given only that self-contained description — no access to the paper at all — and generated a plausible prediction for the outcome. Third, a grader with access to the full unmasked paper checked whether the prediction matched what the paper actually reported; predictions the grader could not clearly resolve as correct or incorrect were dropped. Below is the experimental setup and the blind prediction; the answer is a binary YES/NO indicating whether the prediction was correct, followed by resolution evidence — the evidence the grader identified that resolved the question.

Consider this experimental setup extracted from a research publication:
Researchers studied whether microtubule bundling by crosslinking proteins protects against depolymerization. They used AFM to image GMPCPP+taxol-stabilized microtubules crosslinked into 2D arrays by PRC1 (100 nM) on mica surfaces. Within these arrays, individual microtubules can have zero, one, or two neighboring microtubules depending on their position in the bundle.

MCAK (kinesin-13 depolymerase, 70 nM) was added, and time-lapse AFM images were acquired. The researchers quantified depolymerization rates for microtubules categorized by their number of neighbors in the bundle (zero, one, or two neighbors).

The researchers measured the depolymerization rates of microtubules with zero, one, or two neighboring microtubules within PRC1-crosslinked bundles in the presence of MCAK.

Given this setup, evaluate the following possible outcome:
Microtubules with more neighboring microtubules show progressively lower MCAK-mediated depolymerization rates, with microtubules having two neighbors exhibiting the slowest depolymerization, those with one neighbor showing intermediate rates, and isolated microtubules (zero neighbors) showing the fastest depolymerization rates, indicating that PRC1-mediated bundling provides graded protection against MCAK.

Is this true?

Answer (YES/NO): NO